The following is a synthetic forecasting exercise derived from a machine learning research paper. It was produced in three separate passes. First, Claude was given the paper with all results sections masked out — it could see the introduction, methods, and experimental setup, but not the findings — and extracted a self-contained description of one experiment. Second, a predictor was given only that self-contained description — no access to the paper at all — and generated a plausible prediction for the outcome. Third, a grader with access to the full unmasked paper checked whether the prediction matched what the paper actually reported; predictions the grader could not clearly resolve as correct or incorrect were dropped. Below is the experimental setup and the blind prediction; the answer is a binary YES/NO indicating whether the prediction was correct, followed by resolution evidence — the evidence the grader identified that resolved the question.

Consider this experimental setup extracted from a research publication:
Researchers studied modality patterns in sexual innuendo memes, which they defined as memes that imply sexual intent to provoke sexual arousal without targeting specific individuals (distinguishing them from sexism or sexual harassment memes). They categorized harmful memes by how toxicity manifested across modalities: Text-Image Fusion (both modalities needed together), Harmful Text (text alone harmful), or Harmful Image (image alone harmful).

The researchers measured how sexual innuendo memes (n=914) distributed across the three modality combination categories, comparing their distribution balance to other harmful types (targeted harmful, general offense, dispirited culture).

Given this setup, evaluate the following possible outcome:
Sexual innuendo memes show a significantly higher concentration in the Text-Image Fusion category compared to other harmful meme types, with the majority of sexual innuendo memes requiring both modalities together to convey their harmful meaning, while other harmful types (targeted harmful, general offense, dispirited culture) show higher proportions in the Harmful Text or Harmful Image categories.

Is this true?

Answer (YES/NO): NO